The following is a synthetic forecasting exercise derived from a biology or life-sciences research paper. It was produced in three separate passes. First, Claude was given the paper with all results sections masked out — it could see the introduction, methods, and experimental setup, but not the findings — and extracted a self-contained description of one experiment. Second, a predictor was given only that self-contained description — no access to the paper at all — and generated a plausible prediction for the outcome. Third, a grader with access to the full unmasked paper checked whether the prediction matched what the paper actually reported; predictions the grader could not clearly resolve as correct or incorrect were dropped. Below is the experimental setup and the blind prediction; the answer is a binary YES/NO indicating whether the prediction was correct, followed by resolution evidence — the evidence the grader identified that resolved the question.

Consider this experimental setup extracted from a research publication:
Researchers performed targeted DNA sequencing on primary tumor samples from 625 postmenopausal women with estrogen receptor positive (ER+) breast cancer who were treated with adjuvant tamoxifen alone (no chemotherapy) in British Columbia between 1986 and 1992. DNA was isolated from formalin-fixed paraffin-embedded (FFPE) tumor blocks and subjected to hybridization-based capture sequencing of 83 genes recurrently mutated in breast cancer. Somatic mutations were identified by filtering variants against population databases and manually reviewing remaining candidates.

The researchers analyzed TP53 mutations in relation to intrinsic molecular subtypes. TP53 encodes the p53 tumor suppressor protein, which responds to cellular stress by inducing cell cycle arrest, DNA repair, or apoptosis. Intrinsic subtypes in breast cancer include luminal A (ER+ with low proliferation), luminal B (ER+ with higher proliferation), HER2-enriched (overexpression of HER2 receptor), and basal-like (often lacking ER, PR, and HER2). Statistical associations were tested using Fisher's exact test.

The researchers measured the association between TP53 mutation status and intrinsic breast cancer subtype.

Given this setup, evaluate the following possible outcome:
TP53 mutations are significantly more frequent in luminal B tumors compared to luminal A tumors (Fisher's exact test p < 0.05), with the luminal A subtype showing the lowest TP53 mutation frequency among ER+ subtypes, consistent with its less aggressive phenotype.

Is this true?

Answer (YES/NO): YES